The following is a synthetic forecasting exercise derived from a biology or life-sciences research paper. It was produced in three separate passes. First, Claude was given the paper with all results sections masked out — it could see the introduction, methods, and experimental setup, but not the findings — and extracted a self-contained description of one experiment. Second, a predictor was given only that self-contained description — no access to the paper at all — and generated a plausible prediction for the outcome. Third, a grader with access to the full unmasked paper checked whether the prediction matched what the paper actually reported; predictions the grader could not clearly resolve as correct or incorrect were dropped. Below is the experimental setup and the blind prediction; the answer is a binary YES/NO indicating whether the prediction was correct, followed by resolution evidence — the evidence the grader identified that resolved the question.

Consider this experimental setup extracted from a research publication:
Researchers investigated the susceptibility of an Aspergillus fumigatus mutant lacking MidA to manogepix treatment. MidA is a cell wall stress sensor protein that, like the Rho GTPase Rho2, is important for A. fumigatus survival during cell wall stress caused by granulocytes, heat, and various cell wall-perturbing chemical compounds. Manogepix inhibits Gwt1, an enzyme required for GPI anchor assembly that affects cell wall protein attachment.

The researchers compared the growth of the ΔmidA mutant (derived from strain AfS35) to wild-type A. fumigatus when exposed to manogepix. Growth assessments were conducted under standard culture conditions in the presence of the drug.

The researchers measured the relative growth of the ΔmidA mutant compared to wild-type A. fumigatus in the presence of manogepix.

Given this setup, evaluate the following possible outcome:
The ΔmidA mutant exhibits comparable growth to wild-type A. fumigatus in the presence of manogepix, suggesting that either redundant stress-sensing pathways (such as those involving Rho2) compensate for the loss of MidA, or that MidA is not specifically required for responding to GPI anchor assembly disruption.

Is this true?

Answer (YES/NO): NO